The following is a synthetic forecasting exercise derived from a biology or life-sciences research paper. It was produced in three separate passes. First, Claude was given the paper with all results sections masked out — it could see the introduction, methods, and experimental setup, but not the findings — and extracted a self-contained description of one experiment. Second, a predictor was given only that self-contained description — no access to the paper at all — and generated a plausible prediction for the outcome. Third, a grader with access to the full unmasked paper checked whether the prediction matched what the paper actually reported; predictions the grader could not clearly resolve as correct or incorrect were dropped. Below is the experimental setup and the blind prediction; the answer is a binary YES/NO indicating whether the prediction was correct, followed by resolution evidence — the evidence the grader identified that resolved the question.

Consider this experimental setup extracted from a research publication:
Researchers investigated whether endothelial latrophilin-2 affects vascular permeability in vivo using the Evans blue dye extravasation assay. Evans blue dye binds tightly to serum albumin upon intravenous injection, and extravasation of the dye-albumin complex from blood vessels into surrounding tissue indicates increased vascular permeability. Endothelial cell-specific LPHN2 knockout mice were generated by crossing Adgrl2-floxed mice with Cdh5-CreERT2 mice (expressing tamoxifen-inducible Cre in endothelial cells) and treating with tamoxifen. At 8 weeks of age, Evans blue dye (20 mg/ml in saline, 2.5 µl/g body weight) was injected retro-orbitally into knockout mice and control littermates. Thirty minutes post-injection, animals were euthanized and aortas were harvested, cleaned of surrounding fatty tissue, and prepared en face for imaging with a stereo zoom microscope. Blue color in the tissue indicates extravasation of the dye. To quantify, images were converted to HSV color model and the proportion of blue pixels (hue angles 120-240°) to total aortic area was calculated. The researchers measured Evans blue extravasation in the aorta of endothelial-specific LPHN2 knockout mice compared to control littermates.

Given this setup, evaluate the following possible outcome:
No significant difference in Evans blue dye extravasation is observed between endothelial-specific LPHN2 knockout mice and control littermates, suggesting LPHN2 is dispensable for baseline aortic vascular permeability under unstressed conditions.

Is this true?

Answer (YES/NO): NO